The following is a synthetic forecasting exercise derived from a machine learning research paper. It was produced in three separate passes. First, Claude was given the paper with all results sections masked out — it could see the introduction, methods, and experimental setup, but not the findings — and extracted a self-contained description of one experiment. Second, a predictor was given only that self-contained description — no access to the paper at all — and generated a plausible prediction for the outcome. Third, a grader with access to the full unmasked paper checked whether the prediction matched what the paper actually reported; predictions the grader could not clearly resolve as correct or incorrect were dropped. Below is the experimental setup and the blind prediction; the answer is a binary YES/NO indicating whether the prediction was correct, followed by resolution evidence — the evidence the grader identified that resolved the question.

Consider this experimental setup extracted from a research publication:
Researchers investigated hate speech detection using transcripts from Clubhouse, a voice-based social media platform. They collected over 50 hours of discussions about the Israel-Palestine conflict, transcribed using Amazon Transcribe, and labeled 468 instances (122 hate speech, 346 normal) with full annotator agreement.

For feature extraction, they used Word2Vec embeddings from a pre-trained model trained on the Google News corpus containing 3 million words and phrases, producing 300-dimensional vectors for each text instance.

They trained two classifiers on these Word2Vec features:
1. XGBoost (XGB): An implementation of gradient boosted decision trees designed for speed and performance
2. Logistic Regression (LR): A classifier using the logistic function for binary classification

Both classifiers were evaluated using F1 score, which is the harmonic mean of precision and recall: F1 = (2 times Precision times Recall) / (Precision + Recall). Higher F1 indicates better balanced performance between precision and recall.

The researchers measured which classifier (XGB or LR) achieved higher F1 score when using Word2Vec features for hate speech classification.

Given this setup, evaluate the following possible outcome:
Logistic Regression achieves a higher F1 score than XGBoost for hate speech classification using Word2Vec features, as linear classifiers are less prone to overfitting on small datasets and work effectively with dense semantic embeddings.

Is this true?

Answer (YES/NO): YES